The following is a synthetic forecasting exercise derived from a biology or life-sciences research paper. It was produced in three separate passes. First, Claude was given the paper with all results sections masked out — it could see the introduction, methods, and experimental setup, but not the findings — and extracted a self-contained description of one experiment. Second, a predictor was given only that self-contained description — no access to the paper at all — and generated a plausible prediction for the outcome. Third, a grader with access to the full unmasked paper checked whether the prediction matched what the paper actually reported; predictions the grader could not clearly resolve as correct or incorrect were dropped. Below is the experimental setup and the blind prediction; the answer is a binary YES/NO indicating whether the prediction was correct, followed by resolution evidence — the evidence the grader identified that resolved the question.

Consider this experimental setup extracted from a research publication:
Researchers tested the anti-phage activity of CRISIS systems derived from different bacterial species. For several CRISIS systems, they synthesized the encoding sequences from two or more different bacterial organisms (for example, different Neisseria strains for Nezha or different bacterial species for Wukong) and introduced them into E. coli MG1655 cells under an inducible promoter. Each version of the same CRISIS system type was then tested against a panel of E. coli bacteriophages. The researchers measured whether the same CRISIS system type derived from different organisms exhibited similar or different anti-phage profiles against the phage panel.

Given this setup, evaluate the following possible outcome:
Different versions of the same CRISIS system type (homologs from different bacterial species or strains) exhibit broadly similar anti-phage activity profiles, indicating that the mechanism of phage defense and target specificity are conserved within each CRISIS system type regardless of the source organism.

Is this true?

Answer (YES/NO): NO